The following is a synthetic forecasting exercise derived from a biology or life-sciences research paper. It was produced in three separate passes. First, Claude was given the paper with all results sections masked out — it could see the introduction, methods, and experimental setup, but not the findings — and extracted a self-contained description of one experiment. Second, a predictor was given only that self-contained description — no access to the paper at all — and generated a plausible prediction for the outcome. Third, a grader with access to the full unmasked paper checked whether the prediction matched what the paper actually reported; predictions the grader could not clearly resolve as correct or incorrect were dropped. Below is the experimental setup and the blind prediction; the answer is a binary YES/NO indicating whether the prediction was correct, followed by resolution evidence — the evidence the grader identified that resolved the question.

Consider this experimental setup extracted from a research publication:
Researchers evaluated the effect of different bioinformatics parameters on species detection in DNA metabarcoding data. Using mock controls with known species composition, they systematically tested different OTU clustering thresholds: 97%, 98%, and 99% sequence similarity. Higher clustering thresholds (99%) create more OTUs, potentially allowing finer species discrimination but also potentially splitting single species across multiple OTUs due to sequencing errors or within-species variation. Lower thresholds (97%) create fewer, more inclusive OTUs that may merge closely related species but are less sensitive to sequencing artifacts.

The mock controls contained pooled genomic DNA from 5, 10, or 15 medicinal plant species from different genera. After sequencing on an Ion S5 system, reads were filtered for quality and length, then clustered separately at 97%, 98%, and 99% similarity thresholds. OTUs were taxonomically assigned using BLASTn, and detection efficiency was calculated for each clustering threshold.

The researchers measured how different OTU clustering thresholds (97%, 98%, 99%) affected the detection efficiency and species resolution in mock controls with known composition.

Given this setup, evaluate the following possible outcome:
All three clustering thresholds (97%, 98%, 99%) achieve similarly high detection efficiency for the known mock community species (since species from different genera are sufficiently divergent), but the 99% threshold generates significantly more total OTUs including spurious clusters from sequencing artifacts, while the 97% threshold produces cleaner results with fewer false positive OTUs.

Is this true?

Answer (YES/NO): NO